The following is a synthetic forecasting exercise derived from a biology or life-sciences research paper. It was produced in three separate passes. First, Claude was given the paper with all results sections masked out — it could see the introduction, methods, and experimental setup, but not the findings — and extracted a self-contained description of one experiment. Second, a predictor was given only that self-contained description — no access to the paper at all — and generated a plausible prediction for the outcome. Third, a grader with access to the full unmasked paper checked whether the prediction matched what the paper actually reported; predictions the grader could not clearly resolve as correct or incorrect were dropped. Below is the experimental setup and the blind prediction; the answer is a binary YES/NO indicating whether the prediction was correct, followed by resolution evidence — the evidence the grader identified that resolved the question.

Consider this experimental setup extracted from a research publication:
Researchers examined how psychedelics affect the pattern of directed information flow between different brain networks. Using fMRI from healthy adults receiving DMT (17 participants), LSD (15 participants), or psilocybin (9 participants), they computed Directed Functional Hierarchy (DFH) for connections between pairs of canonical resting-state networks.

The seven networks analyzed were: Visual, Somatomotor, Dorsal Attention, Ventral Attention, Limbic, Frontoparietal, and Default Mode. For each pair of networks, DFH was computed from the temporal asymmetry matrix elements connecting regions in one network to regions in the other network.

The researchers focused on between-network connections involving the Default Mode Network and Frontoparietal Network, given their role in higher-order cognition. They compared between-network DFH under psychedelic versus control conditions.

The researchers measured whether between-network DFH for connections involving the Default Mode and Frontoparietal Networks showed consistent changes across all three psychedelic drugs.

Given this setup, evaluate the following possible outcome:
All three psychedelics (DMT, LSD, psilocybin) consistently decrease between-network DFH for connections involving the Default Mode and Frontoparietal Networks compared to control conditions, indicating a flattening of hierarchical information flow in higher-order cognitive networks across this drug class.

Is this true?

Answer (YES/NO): YES